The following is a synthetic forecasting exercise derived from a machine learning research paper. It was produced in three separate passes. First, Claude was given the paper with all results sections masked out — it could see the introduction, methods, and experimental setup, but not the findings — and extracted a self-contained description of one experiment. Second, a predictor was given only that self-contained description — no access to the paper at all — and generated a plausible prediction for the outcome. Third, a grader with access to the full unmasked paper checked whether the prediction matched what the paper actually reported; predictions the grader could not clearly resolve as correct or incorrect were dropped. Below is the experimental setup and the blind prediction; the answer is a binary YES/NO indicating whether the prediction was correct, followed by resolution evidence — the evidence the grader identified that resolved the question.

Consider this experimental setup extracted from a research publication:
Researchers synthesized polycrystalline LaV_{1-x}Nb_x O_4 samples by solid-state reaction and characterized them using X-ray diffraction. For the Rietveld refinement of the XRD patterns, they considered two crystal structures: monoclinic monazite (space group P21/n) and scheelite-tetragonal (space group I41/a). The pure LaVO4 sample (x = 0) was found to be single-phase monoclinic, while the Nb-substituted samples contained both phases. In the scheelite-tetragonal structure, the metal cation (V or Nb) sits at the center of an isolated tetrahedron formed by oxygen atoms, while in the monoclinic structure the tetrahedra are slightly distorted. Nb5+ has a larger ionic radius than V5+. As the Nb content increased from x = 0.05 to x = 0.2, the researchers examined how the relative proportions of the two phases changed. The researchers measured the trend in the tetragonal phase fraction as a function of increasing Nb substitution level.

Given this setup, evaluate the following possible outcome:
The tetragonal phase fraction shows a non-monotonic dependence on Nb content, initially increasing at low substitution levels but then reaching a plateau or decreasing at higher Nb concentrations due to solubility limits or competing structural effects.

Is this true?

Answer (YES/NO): NO